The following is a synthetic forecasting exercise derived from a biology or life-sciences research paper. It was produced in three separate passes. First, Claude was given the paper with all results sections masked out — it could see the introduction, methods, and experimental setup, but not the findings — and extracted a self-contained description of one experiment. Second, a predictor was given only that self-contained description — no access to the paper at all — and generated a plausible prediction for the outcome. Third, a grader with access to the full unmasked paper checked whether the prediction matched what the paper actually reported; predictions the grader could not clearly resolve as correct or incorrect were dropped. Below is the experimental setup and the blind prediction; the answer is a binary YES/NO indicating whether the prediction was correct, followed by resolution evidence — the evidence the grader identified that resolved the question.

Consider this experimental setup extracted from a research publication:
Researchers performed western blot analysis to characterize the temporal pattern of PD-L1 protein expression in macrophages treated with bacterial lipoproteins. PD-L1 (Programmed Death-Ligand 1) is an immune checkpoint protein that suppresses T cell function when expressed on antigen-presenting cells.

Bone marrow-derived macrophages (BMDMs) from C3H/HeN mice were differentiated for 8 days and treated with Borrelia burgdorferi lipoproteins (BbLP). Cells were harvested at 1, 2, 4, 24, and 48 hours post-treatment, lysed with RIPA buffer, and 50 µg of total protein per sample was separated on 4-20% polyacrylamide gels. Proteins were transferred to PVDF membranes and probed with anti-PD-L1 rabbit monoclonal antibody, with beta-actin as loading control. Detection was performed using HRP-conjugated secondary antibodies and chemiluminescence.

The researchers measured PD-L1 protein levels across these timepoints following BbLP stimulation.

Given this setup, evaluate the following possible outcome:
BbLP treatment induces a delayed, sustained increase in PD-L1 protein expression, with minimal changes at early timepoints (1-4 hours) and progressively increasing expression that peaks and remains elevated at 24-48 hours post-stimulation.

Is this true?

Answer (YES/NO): YES